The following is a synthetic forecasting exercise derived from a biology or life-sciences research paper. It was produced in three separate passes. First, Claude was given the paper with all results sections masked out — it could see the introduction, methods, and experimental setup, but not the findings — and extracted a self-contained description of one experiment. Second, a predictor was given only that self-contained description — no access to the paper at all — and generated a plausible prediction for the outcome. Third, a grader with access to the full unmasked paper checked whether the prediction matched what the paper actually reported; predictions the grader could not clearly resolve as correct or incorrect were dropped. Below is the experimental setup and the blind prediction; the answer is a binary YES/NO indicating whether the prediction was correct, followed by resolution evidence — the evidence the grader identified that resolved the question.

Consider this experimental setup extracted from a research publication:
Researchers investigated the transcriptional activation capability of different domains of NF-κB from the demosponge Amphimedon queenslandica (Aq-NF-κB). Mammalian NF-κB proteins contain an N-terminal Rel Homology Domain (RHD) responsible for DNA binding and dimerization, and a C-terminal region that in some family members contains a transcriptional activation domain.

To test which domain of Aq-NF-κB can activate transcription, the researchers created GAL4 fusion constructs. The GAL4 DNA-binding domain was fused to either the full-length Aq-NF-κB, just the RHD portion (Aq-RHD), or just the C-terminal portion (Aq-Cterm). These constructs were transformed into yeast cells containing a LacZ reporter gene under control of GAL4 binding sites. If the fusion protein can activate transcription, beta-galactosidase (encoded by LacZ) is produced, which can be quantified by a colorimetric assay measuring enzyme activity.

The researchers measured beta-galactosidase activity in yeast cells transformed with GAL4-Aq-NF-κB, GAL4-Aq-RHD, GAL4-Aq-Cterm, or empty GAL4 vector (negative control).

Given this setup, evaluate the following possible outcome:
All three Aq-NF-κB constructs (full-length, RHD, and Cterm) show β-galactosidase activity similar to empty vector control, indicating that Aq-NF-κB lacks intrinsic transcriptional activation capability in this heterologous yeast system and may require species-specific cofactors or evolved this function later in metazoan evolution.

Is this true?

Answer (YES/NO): NO